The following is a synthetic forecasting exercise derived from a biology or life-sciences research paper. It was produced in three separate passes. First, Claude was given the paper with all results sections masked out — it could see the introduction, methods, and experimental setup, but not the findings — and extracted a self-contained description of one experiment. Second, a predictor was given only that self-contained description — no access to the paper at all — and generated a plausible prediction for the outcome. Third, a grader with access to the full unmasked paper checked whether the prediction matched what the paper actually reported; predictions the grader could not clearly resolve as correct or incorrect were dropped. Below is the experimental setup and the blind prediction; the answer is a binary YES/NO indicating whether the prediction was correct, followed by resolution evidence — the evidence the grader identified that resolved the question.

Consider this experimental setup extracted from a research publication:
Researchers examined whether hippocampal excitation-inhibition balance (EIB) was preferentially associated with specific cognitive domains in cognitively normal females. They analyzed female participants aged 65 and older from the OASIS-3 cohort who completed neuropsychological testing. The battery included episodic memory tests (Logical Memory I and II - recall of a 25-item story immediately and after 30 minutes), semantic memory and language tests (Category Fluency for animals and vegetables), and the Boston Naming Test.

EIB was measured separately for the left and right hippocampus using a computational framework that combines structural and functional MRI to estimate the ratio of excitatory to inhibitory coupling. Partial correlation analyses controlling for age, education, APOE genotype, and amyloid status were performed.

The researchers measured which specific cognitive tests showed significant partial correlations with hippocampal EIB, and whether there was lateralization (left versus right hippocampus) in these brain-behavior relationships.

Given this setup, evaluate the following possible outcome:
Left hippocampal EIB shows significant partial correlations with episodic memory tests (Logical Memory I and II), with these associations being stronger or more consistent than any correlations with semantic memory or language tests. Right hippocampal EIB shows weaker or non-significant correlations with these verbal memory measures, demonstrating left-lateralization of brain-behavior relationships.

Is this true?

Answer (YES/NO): NO